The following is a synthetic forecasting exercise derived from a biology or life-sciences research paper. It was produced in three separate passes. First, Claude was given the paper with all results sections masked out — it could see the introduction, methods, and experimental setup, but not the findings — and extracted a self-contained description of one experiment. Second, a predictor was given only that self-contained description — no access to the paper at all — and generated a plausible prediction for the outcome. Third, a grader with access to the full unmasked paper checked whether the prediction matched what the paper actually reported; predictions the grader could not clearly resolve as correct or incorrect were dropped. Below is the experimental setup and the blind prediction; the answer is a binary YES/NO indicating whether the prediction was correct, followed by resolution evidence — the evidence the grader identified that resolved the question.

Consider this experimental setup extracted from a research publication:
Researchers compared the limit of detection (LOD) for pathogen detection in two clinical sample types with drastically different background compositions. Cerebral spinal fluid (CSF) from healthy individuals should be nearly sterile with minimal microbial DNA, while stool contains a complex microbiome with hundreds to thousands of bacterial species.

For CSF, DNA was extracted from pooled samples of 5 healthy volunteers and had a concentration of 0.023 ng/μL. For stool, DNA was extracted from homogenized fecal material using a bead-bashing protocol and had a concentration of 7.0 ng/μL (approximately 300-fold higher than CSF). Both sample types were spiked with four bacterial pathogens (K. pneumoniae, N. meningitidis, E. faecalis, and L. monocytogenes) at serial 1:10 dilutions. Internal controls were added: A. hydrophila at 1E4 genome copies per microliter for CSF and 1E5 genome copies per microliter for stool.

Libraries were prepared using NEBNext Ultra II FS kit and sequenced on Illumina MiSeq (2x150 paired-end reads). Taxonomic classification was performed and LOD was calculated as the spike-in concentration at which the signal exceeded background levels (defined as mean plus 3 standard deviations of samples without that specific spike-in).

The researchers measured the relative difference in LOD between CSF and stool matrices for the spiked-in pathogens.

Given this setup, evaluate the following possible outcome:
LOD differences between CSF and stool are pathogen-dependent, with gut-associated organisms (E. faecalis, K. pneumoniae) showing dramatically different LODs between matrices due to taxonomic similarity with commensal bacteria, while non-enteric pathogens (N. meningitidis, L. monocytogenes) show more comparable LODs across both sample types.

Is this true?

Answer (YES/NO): NO